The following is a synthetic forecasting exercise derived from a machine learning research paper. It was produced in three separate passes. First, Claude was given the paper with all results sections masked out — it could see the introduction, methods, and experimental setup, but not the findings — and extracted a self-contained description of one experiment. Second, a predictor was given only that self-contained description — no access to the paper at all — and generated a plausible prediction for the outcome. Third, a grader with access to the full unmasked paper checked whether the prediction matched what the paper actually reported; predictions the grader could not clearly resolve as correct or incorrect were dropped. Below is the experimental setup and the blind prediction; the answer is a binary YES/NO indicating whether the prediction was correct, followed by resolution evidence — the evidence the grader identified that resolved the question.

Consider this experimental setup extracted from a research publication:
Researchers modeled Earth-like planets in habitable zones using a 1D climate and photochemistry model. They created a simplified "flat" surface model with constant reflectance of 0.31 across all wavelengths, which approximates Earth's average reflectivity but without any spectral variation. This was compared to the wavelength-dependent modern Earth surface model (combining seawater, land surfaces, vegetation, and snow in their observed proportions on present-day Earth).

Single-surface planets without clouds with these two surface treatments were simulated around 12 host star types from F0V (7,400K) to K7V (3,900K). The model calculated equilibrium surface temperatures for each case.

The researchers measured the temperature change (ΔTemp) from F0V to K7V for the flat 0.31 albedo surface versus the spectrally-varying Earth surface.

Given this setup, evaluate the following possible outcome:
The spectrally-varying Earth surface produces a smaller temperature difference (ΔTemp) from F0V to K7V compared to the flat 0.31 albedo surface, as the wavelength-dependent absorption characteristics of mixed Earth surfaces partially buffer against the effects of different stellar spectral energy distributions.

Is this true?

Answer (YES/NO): NO